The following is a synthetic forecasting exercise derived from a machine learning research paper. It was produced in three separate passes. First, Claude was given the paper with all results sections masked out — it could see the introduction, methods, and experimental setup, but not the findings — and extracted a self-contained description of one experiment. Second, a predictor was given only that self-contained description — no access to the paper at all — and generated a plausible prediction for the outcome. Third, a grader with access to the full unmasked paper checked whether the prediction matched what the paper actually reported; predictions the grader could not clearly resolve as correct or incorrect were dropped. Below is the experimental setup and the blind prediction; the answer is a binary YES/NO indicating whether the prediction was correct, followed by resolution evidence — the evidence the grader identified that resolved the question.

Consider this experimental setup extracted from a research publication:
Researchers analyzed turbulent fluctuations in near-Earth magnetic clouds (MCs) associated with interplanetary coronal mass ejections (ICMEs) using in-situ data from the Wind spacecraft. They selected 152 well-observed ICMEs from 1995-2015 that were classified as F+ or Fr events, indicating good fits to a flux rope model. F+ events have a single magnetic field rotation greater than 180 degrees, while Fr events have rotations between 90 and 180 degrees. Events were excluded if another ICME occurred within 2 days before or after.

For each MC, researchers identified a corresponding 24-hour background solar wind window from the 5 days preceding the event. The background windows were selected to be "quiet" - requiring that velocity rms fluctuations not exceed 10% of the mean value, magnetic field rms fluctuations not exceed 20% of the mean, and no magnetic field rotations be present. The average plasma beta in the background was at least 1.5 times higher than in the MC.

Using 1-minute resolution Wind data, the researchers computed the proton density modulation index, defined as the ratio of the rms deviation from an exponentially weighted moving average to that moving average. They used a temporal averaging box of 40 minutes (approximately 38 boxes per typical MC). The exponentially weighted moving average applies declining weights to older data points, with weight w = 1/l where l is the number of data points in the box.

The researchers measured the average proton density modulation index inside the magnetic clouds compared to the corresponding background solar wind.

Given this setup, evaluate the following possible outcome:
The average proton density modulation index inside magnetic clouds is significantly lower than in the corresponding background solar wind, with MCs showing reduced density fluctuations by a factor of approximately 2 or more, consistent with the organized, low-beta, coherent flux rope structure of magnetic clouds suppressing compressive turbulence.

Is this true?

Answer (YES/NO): NO